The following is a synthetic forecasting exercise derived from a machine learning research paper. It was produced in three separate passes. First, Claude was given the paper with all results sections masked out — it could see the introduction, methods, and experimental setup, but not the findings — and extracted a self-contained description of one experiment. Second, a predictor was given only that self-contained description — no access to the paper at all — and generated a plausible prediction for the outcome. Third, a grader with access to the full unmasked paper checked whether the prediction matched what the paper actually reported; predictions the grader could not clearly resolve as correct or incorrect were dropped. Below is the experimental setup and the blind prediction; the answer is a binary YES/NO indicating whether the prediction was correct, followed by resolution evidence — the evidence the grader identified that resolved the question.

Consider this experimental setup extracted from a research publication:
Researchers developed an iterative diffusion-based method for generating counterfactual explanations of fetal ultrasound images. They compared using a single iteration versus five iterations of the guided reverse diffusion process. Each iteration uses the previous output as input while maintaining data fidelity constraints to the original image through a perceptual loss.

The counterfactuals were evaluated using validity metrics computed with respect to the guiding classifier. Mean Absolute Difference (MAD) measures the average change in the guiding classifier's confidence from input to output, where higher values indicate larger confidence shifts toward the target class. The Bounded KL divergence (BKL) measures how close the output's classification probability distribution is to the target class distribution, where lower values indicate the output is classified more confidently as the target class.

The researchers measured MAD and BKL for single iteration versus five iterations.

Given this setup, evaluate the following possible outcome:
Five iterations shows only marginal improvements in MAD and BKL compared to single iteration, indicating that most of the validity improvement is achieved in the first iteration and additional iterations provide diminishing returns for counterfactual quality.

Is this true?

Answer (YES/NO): NO